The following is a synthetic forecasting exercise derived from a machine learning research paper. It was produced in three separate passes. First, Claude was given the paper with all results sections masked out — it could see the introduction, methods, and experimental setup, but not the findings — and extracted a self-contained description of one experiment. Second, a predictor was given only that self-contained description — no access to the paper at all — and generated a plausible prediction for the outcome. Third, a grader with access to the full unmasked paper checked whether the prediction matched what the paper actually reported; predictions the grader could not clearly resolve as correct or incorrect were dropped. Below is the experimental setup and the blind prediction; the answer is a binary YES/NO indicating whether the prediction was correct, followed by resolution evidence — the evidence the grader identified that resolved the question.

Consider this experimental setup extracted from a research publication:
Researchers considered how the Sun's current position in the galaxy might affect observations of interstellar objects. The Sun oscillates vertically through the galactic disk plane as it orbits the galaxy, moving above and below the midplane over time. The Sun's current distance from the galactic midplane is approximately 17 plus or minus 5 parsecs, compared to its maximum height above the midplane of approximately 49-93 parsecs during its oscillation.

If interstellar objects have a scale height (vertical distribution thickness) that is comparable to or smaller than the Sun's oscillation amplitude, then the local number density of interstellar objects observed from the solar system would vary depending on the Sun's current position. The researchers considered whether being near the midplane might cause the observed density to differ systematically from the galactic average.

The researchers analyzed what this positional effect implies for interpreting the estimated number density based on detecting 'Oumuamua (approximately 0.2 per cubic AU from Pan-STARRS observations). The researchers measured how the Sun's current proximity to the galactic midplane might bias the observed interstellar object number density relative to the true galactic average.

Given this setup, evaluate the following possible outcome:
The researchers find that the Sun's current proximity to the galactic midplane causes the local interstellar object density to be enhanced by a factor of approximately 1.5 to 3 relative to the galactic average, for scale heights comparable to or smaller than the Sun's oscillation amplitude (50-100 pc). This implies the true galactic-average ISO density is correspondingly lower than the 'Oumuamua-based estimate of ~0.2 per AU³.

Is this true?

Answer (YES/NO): NO